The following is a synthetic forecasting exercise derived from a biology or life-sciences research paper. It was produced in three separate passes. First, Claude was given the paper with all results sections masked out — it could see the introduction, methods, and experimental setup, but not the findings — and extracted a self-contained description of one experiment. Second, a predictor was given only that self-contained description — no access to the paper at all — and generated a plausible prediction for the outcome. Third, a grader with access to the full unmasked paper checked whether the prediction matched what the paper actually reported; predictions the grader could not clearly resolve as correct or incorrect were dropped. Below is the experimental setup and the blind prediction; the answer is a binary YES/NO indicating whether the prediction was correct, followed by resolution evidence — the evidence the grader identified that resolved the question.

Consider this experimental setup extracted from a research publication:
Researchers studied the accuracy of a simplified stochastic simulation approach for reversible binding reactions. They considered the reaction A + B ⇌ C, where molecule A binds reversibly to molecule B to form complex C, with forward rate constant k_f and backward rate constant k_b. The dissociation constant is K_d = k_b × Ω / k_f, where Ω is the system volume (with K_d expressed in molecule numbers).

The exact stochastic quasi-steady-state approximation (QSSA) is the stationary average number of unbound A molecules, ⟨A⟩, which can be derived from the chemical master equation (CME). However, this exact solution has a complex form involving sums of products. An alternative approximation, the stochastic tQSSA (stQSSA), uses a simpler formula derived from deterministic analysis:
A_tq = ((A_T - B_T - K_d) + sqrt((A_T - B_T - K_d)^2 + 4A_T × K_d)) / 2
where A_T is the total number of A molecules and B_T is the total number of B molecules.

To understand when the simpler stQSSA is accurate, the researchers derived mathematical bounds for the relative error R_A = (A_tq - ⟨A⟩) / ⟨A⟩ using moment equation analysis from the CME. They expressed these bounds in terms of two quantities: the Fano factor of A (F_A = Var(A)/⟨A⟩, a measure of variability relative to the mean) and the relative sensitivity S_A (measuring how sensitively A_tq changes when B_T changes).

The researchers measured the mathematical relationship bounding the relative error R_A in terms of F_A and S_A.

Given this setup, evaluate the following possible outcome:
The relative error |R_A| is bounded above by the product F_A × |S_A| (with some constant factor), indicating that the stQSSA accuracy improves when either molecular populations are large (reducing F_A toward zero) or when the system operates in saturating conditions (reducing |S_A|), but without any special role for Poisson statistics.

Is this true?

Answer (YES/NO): NO